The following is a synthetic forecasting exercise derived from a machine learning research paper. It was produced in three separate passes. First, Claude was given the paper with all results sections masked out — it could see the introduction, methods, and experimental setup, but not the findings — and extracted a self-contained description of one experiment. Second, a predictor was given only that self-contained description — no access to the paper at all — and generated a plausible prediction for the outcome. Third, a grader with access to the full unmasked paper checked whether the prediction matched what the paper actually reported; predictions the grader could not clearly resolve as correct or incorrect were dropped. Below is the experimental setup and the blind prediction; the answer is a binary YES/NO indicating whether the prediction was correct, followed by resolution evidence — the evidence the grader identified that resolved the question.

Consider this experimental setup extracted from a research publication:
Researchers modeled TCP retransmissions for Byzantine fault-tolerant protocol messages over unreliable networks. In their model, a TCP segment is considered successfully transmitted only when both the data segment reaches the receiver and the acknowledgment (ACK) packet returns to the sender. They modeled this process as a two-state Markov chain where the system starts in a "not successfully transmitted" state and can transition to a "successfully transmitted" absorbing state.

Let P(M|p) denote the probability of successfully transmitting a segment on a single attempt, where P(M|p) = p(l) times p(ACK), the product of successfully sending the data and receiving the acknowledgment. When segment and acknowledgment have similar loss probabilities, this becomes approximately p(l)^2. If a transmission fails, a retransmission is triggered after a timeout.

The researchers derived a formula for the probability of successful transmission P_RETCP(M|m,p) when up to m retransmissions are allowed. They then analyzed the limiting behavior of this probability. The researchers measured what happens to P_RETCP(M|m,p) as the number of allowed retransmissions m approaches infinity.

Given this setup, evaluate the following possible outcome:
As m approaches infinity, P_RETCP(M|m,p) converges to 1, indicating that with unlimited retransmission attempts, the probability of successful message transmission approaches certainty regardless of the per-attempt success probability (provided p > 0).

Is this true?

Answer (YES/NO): YES